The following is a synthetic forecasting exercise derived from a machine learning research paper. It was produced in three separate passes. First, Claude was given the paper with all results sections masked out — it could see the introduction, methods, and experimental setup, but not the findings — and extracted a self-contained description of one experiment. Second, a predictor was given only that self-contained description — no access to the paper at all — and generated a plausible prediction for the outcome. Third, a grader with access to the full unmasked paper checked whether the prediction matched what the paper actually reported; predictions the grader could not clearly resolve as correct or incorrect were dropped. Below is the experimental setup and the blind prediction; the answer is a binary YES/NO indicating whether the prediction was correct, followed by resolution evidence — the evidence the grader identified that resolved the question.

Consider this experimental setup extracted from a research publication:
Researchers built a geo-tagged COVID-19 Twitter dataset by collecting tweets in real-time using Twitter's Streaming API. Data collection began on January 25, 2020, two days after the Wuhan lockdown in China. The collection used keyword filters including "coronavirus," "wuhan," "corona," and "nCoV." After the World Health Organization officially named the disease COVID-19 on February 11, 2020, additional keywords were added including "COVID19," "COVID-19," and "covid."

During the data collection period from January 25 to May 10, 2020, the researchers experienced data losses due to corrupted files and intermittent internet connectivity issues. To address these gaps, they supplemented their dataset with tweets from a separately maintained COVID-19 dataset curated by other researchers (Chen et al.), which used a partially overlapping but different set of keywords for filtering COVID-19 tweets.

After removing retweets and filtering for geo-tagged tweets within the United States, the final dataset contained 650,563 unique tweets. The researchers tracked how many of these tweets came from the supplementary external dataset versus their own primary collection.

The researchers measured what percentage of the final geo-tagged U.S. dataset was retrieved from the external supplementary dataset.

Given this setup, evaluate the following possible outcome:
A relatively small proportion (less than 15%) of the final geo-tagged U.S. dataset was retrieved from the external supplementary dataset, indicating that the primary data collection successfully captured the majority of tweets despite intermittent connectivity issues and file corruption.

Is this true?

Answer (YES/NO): YES